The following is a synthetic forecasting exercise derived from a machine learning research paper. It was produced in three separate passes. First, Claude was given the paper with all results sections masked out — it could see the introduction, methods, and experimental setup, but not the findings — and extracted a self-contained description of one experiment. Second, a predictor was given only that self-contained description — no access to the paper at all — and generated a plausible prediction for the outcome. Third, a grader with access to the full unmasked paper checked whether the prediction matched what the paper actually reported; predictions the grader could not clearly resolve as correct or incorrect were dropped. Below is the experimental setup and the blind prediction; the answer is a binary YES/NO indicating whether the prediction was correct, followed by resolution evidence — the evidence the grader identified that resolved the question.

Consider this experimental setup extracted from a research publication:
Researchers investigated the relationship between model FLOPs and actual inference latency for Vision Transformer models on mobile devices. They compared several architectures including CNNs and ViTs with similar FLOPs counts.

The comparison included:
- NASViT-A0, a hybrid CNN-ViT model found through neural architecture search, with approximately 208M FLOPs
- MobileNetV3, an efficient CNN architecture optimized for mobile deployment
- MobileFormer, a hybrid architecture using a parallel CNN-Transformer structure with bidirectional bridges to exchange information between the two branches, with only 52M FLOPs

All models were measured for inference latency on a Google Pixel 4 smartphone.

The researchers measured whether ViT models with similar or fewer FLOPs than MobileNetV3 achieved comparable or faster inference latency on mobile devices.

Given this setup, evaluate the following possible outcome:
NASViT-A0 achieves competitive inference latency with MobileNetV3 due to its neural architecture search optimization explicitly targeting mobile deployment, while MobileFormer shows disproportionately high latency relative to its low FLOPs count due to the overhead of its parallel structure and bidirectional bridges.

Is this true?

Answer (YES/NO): NO